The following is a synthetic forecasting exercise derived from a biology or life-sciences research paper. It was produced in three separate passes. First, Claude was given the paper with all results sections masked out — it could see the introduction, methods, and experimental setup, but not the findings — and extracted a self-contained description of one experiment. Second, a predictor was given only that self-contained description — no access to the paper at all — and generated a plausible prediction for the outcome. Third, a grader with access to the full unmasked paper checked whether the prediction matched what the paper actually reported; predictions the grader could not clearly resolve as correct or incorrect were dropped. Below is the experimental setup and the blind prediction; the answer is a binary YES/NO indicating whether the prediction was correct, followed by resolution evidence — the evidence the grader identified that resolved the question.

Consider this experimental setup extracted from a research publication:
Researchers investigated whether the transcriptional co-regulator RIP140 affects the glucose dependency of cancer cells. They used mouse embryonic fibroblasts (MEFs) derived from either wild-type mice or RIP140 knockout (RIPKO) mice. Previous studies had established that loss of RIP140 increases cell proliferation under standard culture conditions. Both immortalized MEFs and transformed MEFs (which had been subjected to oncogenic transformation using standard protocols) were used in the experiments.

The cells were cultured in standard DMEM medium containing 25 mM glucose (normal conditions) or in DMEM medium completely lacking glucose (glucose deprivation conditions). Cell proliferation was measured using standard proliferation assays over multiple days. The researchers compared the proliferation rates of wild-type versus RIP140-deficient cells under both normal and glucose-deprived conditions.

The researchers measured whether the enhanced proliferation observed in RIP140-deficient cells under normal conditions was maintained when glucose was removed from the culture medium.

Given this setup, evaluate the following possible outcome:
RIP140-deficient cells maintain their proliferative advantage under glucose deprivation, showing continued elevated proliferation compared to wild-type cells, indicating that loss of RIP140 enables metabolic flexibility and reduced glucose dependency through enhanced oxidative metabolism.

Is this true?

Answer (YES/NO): NO